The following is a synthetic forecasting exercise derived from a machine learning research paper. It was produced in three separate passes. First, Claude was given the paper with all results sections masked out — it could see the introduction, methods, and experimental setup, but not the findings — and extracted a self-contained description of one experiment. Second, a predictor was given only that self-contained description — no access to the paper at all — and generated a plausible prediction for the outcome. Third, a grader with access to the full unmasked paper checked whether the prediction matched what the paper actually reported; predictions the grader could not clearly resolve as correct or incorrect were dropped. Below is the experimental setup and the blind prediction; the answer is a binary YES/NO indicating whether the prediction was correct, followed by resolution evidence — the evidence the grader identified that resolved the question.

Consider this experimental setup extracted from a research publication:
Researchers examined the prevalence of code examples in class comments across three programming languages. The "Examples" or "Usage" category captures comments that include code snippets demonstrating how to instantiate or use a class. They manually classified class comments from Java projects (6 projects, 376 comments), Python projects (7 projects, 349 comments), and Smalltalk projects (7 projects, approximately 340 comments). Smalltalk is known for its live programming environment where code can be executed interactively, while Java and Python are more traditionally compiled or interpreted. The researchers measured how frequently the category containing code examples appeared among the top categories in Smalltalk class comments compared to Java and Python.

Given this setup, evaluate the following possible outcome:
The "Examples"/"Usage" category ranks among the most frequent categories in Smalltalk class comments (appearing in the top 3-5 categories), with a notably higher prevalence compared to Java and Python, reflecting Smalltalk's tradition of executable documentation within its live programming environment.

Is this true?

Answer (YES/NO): NO